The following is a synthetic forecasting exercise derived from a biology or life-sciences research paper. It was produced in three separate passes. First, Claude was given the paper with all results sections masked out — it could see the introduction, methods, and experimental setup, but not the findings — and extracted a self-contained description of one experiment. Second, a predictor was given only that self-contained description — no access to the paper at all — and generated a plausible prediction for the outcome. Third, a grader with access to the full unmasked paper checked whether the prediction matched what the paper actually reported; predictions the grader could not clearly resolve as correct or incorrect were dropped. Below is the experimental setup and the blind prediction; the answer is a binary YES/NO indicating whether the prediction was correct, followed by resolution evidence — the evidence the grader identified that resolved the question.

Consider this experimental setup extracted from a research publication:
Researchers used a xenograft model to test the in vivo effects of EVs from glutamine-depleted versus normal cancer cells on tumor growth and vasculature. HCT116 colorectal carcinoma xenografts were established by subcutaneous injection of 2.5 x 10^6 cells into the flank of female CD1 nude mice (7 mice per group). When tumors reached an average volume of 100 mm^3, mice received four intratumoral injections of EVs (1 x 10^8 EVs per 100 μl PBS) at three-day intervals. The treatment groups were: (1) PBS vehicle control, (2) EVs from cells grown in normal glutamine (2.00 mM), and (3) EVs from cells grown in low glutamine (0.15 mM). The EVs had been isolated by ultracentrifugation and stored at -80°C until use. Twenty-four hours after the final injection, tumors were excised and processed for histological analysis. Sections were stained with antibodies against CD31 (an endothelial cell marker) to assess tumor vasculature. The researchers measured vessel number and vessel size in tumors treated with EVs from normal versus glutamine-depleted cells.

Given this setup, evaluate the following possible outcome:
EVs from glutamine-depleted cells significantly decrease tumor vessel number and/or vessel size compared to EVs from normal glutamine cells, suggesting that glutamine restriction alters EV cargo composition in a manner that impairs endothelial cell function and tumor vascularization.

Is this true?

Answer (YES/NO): NO